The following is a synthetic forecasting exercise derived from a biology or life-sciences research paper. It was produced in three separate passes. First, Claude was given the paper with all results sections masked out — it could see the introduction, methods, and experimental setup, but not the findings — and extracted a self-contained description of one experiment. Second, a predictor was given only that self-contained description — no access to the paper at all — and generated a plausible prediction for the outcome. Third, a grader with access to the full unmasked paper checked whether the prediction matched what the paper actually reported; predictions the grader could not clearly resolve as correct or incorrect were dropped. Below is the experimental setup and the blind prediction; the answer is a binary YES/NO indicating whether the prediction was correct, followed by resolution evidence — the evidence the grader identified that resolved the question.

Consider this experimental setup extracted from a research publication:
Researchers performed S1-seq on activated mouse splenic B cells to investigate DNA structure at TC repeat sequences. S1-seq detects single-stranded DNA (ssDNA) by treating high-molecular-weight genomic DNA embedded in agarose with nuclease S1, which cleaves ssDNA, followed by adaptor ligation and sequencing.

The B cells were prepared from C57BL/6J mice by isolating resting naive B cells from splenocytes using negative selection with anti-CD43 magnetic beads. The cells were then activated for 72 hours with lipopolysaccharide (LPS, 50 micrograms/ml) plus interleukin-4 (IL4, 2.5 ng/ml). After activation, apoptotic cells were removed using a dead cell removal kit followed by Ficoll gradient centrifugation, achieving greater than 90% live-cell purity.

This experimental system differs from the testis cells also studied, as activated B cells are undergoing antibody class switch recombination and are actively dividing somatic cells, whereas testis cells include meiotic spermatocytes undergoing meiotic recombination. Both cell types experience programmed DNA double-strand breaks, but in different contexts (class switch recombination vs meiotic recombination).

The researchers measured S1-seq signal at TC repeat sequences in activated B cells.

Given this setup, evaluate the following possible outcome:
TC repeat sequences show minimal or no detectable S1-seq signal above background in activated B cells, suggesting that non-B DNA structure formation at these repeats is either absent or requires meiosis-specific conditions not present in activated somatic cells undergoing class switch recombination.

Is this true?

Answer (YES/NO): NO